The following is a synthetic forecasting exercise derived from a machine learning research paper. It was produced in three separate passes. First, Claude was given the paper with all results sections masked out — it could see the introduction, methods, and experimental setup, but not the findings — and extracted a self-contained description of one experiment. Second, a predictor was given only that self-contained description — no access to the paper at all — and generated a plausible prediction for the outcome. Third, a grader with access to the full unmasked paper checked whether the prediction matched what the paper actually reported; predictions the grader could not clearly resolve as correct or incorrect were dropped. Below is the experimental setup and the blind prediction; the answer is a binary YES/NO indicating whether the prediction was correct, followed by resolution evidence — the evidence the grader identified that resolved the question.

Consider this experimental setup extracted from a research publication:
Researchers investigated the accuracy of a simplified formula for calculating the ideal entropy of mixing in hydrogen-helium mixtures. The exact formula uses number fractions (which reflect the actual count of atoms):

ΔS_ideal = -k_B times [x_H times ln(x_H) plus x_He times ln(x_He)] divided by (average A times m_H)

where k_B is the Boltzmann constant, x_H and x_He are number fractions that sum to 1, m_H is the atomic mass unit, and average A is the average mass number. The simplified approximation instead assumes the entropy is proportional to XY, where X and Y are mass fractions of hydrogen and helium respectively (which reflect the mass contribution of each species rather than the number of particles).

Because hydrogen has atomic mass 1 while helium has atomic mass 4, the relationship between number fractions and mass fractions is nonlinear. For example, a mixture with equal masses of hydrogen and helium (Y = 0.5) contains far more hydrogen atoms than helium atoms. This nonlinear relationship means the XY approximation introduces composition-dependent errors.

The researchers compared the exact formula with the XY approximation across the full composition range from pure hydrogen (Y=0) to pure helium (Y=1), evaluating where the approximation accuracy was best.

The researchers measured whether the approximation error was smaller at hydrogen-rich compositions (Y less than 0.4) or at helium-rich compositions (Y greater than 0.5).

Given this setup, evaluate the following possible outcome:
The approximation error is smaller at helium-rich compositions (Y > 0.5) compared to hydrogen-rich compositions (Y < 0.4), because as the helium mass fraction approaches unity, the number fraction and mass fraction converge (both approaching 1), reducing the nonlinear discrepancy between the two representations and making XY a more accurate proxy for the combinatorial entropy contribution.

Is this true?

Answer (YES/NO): NO